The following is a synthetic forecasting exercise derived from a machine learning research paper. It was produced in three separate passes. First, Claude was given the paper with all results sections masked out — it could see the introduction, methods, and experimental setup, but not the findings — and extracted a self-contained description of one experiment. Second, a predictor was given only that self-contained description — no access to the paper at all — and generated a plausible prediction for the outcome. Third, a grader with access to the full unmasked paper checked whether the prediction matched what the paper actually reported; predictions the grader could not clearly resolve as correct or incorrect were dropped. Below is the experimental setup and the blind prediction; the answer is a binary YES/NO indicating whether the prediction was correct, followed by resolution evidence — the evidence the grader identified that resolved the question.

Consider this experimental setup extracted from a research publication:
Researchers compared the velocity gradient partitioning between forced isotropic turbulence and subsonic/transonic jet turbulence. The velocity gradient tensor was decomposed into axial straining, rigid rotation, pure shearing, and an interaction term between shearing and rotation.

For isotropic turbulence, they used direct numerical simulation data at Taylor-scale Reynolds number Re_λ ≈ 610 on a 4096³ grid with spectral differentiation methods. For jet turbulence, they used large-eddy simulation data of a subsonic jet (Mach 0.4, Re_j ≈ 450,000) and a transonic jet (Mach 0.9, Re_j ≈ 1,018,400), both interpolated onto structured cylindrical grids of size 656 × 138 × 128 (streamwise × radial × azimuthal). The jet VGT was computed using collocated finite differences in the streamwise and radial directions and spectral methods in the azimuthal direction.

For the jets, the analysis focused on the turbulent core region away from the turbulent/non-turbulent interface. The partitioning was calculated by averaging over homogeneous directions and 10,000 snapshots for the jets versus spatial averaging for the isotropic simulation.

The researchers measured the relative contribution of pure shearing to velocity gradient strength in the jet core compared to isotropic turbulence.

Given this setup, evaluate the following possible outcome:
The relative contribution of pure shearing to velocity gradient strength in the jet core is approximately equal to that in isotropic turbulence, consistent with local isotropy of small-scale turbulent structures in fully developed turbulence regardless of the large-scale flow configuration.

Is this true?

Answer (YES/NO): YES